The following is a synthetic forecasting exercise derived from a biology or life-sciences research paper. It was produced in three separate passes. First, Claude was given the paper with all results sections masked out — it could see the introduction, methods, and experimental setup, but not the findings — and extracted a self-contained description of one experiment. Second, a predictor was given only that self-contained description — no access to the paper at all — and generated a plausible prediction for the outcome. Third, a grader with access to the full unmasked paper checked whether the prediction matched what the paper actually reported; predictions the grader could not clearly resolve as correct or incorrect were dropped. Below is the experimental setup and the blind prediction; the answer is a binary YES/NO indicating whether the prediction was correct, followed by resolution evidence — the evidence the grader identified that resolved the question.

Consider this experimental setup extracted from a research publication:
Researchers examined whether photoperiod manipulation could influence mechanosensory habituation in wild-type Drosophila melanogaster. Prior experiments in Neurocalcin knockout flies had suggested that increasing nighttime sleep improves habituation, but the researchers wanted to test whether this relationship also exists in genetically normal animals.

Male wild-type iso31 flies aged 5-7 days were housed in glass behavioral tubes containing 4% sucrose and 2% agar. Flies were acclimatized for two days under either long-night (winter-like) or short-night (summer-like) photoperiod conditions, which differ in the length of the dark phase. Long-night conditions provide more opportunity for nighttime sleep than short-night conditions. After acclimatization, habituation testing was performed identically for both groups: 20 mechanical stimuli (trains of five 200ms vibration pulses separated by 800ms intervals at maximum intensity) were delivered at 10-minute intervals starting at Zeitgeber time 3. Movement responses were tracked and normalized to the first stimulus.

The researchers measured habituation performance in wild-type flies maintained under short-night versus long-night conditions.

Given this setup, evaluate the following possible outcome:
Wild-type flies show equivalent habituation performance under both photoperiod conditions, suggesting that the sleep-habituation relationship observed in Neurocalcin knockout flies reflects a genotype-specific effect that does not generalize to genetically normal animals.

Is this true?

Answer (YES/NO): NO